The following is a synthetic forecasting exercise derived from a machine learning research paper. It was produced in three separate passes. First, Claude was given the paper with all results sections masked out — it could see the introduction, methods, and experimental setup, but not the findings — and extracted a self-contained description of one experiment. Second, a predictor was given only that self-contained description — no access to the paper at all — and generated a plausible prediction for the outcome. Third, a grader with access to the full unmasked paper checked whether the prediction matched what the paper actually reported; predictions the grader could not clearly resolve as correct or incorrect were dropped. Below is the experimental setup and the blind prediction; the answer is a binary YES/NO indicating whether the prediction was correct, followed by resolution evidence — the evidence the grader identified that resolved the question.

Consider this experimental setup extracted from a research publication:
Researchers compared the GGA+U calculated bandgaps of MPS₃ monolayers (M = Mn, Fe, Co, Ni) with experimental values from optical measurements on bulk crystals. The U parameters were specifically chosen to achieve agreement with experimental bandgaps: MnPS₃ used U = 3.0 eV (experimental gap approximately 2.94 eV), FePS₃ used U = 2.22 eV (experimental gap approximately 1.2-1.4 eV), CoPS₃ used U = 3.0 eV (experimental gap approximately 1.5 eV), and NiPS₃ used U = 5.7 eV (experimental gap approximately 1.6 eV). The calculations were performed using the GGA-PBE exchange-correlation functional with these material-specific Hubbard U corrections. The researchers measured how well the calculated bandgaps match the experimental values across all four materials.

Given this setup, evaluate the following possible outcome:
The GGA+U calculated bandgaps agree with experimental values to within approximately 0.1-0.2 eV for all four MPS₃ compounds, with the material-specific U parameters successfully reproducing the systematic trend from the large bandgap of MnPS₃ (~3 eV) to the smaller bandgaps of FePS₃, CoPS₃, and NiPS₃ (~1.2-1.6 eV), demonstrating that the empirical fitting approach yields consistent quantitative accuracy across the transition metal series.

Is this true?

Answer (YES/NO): NO